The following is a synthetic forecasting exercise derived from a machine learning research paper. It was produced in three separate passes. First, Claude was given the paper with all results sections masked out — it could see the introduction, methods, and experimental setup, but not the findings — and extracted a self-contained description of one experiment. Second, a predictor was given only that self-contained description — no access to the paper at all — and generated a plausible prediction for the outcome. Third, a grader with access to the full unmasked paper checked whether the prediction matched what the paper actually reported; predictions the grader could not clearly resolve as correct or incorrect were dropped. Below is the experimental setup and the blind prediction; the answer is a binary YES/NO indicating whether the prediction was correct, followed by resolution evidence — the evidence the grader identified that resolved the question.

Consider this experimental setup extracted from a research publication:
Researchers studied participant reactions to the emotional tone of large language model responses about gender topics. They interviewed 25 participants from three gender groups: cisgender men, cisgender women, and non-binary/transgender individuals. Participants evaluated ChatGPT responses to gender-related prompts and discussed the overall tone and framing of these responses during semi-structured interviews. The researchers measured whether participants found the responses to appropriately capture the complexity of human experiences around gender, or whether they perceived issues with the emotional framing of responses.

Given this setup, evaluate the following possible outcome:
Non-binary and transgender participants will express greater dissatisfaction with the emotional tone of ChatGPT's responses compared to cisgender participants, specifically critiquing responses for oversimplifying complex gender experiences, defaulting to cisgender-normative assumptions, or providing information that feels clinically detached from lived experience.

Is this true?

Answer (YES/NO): YES